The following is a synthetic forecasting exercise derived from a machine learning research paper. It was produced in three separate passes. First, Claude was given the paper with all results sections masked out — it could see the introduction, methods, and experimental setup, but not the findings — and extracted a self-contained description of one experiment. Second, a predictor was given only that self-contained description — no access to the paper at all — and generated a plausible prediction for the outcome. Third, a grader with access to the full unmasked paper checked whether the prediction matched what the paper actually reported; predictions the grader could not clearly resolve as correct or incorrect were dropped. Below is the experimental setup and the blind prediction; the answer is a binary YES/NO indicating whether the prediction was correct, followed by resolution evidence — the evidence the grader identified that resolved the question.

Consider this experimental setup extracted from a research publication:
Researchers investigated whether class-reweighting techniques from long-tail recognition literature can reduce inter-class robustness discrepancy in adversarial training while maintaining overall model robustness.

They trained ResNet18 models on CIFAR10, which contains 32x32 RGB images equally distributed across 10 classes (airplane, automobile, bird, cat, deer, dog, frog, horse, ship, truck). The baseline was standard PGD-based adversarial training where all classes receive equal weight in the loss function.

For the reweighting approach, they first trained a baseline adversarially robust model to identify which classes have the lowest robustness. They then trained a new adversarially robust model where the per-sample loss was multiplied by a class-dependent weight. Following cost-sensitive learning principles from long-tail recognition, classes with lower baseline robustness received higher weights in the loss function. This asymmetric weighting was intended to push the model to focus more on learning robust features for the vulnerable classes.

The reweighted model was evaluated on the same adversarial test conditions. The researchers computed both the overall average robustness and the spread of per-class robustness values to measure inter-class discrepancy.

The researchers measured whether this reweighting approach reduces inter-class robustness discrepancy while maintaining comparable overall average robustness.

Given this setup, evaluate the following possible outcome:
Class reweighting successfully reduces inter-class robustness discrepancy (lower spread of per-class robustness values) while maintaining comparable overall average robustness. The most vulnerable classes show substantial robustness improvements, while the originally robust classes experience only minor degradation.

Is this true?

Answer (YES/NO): NO